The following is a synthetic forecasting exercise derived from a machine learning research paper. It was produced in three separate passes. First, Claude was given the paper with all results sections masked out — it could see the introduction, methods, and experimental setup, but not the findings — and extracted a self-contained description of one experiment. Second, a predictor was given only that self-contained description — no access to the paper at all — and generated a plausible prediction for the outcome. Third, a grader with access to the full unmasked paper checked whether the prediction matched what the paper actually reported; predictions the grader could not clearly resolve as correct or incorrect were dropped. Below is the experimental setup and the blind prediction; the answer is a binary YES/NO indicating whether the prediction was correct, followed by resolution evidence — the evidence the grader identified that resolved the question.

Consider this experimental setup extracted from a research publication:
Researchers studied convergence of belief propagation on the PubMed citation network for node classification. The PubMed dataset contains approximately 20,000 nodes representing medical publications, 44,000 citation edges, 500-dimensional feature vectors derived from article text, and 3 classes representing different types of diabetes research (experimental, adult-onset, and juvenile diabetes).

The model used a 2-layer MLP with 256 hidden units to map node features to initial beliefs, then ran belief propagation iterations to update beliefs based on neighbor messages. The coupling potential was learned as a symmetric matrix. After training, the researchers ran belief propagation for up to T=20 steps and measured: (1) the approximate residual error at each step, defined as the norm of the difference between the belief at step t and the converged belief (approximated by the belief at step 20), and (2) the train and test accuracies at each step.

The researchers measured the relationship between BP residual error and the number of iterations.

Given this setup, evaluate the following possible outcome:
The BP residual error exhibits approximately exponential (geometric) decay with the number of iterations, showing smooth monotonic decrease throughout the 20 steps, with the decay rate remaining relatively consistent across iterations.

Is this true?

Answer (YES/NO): YES